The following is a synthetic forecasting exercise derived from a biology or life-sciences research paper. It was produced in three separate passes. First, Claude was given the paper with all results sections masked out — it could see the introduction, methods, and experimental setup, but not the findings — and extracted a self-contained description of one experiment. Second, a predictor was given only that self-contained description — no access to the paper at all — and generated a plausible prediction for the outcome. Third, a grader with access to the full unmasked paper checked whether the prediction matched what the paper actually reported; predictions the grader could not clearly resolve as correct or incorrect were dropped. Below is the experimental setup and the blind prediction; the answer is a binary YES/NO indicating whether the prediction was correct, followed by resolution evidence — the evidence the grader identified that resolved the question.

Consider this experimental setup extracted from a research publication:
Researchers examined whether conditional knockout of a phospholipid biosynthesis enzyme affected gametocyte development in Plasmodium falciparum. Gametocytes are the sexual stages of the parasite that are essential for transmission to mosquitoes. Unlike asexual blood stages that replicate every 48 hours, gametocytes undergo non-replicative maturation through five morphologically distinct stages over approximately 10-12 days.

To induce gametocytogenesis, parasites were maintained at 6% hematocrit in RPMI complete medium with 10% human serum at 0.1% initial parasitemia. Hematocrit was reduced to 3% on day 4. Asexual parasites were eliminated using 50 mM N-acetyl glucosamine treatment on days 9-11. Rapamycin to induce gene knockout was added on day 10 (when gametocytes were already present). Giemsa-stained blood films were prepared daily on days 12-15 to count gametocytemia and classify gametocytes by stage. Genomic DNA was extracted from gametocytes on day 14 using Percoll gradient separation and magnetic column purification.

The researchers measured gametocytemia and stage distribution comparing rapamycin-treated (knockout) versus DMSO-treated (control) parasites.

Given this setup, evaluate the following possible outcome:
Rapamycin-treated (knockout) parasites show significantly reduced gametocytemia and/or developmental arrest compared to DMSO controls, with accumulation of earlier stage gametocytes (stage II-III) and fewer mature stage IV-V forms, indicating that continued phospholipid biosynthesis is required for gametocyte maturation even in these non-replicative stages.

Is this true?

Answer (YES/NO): NO